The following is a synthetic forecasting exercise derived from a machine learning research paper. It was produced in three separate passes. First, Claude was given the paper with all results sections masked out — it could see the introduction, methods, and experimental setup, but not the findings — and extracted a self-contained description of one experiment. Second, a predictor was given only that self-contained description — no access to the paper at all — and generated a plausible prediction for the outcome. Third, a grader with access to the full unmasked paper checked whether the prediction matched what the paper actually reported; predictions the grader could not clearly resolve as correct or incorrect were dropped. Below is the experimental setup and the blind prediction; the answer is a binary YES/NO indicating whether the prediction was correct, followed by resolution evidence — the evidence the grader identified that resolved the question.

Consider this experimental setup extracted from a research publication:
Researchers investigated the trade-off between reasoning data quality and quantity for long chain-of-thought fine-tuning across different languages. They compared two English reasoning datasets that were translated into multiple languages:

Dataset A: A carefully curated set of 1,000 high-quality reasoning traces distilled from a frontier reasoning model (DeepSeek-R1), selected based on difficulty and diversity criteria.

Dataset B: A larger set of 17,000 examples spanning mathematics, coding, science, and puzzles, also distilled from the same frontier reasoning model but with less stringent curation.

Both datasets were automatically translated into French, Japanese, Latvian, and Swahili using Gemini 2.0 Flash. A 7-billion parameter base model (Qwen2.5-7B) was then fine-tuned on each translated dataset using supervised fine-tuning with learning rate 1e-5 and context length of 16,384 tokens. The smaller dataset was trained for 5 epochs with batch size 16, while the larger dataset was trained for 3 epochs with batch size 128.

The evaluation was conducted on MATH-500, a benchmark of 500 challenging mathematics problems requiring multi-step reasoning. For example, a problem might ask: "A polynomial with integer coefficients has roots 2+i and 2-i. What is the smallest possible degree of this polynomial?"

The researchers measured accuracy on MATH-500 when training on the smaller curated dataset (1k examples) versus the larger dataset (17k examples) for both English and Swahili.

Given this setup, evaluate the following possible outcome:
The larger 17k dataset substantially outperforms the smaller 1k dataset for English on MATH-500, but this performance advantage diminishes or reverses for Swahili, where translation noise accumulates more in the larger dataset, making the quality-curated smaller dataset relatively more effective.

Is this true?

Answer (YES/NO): NO